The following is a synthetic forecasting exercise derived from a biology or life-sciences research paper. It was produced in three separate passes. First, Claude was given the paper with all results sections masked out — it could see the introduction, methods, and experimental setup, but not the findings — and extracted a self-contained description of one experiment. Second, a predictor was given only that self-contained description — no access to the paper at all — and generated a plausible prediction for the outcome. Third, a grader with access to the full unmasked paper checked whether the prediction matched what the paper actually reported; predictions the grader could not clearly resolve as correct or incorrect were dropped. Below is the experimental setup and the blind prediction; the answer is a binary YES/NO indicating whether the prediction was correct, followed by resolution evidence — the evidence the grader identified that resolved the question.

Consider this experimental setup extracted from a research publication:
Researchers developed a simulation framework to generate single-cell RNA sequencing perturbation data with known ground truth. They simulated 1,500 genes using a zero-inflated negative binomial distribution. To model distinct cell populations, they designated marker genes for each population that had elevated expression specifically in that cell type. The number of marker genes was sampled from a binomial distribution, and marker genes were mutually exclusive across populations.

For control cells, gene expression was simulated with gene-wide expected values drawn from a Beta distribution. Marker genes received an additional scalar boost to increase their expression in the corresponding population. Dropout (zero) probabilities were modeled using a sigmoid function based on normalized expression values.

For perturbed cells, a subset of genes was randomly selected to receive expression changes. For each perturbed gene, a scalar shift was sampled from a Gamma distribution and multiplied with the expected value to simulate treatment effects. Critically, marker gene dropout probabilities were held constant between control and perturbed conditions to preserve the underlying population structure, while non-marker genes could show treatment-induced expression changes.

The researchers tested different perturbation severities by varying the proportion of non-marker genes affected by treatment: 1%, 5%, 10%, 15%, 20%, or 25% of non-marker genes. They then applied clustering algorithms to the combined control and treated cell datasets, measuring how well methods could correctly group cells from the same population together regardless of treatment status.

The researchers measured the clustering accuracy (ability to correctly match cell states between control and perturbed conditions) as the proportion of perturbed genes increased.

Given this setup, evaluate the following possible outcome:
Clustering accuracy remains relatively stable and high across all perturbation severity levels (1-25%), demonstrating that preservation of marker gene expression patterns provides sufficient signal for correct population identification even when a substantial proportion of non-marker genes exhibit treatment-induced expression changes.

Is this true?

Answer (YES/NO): YES